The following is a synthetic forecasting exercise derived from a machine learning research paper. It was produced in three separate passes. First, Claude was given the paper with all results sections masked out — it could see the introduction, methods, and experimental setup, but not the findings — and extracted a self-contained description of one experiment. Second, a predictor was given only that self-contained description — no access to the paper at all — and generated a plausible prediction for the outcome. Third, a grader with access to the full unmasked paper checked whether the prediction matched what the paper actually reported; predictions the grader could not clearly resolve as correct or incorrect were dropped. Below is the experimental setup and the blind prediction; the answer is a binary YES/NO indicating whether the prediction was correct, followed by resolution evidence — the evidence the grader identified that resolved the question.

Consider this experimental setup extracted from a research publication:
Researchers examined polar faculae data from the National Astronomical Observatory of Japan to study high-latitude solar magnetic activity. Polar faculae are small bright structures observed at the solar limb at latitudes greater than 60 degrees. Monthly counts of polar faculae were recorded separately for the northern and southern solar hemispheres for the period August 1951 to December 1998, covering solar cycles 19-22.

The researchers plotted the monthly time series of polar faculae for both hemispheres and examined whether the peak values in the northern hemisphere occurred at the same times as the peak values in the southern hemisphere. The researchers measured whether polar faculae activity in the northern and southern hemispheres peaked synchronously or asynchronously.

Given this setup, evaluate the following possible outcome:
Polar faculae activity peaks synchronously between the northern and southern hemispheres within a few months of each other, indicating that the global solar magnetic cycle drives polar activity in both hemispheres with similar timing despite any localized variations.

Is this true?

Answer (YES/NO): NO